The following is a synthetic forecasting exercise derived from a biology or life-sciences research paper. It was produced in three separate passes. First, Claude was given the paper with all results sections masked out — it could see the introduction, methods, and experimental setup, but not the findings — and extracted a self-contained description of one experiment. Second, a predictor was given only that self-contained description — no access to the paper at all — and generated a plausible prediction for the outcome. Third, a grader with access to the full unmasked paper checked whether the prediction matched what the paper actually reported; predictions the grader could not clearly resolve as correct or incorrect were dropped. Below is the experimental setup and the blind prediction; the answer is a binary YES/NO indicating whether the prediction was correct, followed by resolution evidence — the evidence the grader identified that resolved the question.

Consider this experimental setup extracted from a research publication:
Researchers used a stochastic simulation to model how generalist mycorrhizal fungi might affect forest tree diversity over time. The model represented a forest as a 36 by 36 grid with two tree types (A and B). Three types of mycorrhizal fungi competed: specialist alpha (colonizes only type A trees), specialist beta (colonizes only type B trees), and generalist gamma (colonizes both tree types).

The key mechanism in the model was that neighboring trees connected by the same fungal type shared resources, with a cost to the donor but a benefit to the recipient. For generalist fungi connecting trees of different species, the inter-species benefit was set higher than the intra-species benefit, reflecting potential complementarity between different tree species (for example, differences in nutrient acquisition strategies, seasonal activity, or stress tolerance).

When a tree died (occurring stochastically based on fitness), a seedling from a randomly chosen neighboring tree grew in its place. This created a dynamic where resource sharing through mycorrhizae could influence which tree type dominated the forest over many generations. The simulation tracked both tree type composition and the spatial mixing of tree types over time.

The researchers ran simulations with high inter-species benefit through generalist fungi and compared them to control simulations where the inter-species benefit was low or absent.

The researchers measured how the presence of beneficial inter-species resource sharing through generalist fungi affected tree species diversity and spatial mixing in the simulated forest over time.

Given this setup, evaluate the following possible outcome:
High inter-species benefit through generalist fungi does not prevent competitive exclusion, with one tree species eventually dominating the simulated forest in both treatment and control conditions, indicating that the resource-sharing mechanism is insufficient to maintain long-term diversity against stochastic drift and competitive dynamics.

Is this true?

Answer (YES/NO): NO